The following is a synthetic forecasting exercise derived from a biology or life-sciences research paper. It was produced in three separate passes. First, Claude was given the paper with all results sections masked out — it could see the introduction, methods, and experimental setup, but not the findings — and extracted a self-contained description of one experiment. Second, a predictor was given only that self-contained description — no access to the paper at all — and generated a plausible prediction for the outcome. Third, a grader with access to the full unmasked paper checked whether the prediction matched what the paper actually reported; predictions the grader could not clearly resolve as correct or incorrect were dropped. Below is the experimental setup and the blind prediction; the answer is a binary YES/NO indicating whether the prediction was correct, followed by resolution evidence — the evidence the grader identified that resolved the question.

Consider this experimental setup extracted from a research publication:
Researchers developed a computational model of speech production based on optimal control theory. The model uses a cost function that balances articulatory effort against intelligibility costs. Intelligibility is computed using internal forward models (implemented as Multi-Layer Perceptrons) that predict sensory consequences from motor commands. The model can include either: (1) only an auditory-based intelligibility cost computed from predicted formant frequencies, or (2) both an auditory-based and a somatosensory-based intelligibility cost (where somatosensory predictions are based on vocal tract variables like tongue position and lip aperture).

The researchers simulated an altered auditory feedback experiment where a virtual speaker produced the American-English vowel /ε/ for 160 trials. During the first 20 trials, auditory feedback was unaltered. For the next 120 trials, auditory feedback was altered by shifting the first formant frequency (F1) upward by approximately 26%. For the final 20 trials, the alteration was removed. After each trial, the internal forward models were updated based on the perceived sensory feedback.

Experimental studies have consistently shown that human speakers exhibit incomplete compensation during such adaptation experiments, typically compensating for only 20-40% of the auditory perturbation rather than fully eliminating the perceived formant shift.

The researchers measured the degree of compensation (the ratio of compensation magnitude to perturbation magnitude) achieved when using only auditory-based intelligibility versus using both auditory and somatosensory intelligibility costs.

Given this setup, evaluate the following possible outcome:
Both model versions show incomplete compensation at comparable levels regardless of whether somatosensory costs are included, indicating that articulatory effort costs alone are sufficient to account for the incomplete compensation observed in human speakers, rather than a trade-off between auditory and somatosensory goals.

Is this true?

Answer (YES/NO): NO